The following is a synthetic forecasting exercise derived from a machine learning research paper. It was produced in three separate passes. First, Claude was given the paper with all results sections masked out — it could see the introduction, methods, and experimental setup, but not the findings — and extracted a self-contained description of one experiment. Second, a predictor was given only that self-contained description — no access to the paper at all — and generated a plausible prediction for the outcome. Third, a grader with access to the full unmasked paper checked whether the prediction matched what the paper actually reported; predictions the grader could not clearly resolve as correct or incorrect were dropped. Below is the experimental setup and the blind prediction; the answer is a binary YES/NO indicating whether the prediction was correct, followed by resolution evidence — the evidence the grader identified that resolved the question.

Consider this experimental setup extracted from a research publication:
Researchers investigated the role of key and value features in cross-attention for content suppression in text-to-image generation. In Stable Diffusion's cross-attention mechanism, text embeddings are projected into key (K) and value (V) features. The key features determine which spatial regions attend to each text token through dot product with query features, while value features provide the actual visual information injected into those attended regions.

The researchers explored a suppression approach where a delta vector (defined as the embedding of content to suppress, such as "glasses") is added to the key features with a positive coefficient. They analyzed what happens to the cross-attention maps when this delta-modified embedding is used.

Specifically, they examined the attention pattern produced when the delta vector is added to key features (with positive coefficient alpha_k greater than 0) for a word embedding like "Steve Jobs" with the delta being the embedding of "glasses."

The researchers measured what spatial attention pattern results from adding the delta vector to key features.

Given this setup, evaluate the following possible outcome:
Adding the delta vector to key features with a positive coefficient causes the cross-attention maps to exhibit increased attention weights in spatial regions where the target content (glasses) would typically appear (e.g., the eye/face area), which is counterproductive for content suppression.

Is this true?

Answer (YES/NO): NO